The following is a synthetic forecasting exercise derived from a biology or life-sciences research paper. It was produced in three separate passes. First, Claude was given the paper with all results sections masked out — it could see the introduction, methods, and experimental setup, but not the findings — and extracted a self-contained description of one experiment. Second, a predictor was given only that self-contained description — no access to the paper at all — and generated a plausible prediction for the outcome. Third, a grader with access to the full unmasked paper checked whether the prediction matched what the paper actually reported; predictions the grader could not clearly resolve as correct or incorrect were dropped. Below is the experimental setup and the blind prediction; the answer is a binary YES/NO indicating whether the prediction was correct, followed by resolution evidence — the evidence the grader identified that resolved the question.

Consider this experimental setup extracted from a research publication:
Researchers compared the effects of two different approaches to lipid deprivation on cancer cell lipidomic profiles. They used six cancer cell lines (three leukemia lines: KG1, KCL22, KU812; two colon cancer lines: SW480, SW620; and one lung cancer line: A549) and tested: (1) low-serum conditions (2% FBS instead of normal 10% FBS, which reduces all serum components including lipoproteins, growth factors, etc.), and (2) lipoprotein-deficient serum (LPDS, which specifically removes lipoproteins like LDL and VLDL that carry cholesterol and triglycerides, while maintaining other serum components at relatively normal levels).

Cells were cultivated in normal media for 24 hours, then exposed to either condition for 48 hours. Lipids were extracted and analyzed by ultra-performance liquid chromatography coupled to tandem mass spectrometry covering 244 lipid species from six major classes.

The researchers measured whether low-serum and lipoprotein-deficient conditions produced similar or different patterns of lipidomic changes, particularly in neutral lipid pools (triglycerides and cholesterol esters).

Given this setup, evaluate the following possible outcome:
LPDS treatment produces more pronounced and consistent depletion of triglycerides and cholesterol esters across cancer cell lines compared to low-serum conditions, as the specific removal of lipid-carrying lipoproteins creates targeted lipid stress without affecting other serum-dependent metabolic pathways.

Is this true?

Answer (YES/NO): NO